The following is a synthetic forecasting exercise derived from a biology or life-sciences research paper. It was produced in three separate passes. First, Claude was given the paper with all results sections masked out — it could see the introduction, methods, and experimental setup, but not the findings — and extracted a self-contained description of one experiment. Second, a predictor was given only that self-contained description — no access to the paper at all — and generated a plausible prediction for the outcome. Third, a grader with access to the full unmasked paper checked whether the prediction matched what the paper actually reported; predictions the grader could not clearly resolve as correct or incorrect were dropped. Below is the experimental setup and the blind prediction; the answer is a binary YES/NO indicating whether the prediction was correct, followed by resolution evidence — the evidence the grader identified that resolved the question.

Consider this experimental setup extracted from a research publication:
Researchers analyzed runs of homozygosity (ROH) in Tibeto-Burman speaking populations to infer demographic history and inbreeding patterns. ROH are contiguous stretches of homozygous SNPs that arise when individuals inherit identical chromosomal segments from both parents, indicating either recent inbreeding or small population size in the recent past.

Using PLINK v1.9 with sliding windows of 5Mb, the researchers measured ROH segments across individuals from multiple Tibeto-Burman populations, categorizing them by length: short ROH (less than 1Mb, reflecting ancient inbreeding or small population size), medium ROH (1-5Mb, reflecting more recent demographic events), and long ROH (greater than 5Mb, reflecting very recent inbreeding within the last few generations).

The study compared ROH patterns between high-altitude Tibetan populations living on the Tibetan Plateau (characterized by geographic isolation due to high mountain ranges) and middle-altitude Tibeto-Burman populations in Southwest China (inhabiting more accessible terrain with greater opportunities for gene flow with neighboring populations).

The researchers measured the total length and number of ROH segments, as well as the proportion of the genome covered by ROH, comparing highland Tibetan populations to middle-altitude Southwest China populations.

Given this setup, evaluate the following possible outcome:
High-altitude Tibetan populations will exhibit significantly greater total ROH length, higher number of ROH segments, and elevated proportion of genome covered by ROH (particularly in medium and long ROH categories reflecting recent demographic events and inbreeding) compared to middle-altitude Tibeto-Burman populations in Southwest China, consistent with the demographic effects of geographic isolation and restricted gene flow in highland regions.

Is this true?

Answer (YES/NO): NO